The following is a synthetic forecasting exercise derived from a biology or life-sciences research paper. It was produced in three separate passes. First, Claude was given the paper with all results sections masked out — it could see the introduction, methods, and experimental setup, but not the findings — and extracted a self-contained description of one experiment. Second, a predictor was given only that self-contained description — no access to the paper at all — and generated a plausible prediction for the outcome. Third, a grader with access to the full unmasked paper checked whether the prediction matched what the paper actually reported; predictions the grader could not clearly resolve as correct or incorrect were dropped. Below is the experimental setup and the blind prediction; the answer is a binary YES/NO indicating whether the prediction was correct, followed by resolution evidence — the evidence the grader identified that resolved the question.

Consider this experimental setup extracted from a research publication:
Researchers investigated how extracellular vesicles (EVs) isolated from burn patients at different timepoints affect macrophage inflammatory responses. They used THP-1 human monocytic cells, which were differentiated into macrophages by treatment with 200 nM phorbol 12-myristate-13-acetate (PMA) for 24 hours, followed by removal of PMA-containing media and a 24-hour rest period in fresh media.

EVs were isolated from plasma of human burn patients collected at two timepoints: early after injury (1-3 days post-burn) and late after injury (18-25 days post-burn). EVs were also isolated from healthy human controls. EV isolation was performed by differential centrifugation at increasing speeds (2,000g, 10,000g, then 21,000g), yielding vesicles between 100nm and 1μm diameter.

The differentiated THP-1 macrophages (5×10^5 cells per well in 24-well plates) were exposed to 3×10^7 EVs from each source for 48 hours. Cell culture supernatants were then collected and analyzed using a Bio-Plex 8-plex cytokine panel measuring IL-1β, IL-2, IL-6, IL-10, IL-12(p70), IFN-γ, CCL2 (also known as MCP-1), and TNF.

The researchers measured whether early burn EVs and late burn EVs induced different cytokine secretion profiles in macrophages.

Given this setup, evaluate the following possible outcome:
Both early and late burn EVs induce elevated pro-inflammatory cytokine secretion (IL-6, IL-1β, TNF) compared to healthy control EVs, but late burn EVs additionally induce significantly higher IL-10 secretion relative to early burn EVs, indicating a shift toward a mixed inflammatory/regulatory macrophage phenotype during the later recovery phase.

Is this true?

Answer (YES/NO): NO